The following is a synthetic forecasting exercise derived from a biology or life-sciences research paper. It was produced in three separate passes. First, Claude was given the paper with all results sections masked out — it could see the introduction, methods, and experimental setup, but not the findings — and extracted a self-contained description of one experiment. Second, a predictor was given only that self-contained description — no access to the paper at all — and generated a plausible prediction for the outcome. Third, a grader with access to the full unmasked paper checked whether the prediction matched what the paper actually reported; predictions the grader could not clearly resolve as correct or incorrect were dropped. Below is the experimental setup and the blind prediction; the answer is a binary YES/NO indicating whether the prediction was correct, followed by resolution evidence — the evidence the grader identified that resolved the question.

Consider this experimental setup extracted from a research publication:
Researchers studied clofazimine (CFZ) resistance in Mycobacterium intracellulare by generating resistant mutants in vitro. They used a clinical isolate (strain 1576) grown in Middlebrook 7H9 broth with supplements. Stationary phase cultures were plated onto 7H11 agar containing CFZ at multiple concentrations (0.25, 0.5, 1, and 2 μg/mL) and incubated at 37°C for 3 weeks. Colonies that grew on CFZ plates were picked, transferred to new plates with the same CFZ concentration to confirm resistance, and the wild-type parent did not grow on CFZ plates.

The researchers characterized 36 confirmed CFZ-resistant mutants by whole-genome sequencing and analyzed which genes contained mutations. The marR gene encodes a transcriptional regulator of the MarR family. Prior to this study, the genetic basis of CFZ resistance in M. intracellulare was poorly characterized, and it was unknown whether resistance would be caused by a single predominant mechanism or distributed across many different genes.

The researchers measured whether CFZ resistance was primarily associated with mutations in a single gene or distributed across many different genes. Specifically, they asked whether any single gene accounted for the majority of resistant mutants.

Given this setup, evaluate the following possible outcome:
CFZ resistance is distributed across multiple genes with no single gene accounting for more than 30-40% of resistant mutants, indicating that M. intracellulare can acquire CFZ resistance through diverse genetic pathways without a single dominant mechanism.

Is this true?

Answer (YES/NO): NO